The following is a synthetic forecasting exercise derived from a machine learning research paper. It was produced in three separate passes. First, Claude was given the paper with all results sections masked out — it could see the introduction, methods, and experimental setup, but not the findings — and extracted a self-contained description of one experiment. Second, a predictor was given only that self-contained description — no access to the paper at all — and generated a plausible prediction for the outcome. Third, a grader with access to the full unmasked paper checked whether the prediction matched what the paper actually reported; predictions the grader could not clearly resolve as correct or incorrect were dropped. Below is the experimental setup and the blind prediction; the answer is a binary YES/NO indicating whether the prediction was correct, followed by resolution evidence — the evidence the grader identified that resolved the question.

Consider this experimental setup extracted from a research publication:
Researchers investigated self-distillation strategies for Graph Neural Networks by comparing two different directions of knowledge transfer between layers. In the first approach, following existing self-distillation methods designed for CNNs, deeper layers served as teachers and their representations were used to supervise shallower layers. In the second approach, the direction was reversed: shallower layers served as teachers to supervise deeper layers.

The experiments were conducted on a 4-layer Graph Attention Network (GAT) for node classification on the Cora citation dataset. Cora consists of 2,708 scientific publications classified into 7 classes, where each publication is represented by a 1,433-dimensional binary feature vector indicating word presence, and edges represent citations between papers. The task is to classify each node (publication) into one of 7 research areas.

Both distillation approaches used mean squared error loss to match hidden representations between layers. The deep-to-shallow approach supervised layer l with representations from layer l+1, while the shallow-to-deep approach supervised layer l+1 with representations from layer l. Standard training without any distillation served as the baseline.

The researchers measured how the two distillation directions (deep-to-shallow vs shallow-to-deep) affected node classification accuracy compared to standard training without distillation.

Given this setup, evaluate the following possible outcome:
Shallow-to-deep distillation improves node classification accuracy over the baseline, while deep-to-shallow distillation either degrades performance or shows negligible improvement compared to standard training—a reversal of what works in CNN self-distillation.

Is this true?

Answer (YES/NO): YES